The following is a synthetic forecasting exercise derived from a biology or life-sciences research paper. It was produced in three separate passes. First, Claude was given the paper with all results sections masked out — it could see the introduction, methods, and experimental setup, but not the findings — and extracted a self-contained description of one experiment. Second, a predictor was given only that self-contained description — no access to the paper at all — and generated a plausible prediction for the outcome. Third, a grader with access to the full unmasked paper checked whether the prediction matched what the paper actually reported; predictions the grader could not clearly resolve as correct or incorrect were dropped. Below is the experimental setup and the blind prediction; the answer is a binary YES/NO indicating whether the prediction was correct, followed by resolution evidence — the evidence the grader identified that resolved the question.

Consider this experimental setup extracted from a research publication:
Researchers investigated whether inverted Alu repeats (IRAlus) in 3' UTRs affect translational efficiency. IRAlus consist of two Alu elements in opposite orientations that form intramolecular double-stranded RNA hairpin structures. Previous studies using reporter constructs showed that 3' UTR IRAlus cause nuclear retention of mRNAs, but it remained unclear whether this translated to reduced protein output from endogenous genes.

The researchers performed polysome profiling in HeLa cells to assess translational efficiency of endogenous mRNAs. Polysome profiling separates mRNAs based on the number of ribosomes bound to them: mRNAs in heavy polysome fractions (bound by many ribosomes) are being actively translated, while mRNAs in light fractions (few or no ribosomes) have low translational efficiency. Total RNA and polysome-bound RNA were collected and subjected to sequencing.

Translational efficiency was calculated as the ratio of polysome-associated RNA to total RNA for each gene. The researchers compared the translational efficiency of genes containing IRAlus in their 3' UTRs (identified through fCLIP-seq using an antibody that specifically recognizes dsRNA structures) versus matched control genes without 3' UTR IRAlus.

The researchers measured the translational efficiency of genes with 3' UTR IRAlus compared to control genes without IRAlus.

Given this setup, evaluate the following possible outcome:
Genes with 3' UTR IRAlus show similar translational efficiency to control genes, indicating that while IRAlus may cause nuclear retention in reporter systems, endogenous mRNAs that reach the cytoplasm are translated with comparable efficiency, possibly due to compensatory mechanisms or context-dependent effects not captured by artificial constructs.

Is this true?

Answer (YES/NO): NO